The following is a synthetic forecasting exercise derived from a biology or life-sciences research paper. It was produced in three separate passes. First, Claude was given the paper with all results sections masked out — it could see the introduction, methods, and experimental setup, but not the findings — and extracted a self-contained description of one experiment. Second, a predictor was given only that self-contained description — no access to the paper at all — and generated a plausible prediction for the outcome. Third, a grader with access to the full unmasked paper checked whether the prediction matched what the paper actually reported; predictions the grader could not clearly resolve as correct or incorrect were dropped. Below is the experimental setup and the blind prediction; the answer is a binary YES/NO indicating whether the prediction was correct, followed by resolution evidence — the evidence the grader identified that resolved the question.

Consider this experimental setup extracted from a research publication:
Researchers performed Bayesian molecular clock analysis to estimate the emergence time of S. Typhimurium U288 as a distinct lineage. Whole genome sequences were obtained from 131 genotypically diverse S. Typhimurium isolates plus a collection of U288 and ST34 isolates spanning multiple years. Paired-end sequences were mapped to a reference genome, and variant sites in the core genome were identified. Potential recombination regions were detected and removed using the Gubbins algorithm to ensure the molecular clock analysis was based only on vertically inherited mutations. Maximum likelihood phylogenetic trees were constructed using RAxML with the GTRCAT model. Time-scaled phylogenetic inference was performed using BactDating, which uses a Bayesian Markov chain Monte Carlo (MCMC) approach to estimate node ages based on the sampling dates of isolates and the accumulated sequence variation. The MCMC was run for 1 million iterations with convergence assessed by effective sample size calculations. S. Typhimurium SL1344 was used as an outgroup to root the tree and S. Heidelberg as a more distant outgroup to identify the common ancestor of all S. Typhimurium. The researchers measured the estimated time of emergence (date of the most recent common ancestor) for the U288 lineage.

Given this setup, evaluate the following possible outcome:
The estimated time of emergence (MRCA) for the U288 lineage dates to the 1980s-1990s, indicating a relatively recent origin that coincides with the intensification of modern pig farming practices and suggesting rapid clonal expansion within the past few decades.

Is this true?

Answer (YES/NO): YES